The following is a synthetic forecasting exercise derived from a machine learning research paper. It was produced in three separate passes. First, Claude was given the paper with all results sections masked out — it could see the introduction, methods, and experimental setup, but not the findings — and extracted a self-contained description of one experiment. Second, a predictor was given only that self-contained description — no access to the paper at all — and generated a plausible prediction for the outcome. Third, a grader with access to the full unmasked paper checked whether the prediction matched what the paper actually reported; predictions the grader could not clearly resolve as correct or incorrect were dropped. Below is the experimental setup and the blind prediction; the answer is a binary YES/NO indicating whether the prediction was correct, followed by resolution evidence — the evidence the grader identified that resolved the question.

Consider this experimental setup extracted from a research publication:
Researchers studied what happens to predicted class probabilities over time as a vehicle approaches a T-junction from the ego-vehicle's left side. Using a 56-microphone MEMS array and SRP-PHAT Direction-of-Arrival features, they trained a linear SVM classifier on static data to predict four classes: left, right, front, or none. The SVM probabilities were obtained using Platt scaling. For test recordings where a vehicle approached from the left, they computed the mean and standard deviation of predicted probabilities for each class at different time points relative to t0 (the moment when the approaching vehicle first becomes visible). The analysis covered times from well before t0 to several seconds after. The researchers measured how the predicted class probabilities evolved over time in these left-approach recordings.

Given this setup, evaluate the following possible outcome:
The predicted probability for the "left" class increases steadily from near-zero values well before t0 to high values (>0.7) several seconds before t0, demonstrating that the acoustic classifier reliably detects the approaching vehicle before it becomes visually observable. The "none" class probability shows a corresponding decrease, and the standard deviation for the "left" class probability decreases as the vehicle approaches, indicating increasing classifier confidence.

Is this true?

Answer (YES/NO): NO